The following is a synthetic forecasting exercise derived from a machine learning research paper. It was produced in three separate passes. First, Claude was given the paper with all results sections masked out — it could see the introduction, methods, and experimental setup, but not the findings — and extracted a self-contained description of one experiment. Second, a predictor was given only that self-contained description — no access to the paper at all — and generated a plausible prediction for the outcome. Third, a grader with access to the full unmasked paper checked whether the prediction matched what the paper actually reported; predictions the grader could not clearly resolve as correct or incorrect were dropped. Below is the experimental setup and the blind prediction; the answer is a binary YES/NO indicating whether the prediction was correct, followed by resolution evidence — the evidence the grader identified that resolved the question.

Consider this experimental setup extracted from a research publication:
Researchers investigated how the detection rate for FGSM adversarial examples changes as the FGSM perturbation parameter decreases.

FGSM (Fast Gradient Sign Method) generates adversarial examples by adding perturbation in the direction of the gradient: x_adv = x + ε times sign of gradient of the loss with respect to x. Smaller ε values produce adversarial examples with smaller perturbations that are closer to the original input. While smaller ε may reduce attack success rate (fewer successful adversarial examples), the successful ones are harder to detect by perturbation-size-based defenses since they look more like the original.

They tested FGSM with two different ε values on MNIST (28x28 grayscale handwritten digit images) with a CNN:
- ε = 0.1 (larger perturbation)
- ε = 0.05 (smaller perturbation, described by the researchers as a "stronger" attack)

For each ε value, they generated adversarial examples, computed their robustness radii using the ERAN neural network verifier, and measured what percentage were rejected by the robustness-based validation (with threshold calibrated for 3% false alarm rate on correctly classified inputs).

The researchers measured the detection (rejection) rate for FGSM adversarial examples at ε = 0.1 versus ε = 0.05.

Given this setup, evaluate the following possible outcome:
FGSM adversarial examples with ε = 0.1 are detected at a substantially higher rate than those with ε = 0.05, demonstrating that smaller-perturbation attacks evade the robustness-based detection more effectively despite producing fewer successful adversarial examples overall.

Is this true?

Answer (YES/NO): NO